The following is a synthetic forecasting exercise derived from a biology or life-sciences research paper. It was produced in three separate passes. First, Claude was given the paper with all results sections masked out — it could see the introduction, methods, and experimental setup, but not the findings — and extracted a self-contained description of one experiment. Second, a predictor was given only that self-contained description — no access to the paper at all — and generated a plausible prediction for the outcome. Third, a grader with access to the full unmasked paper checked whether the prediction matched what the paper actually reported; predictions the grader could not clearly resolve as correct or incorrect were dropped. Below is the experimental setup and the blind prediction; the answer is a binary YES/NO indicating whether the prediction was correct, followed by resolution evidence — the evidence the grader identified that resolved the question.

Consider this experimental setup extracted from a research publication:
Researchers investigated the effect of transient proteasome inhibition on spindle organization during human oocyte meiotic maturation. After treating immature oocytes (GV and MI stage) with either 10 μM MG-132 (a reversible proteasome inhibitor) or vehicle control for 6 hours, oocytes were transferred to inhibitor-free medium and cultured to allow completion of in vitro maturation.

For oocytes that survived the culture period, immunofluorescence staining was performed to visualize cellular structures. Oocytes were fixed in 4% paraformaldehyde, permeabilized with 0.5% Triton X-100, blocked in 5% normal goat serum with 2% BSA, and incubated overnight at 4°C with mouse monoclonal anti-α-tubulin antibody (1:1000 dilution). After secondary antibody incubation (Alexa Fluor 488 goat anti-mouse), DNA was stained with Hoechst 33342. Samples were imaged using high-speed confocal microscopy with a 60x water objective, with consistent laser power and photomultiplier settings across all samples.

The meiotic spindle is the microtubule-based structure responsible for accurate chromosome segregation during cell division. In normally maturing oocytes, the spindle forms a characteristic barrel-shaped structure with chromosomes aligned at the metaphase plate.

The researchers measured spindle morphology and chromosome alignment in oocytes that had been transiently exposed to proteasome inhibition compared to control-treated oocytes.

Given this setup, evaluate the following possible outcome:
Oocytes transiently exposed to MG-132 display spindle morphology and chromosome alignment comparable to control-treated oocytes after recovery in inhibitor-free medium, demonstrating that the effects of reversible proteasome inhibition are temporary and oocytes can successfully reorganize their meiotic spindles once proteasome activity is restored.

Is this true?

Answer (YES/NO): NO